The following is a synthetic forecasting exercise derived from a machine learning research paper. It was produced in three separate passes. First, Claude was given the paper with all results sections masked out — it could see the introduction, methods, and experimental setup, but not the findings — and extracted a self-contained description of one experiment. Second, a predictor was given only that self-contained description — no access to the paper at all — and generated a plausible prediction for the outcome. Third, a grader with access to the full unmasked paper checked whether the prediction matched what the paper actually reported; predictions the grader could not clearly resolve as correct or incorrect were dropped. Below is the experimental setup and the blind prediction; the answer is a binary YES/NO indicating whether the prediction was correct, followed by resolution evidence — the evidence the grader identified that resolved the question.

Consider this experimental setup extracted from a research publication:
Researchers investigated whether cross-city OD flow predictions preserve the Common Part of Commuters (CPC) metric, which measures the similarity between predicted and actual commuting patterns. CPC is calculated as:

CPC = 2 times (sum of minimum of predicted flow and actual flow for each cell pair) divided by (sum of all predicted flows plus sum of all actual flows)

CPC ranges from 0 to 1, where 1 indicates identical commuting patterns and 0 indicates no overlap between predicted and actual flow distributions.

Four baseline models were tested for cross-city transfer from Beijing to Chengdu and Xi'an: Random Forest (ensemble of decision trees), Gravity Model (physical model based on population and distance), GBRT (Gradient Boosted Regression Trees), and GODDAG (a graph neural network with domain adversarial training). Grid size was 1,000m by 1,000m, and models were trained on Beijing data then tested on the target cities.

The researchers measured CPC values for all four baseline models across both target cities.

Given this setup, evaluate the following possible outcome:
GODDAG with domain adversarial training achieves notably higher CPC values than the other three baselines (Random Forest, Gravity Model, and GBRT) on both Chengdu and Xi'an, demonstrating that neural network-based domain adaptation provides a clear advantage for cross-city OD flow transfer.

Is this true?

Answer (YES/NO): NO